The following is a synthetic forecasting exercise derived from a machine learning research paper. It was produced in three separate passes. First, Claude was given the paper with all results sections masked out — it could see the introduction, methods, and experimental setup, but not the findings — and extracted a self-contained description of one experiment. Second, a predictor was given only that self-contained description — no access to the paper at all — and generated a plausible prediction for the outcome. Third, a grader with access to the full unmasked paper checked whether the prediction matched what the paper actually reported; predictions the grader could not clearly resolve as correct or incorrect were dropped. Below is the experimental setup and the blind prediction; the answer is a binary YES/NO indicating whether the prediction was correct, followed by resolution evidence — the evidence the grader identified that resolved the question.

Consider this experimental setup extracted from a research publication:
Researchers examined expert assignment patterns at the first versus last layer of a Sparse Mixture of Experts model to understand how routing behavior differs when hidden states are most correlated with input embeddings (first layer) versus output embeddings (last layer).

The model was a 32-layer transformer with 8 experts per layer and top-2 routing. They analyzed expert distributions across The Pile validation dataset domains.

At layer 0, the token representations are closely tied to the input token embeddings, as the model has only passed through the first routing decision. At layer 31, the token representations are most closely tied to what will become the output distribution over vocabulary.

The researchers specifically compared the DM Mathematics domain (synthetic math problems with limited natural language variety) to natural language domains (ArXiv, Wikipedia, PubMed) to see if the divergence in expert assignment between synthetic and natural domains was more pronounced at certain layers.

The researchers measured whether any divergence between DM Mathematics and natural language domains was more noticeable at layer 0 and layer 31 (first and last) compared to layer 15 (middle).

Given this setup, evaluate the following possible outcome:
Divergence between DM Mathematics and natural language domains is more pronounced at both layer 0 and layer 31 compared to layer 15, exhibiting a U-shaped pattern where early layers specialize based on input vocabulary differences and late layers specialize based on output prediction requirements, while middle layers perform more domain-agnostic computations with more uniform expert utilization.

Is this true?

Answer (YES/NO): YES